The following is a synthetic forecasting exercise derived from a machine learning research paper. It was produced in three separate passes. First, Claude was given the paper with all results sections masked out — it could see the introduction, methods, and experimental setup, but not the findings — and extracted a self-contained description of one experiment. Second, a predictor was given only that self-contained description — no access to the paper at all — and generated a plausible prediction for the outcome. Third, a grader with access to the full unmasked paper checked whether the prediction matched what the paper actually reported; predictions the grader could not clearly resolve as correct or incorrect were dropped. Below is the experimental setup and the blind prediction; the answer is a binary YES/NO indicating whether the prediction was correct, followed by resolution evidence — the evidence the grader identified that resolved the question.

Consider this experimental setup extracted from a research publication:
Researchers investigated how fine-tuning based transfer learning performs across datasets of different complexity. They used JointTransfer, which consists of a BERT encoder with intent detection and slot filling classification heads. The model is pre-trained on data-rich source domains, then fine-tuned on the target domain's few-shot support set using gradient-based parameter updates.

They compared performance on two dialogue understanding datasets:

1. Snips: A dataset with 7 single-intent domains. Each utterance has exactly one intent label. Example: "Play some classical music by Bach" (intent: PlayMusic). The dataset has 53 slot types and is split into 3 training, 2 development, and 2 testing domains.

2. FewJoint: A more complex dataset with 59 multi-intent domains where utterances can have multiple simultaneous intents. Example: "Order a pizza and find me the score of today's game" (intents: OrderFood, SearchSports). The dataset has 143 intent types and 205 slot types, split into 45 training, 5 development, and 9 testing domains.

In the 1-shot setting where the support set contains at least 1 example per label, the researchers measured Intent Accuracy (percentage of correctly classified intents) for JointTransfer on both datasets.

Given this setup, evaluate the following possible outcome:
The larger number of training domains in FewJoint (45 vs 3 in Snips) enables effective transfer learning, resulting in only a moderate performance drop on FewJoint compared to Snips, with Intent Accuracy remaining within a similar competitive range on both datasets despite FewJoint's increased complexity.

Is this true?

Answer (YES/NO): NO